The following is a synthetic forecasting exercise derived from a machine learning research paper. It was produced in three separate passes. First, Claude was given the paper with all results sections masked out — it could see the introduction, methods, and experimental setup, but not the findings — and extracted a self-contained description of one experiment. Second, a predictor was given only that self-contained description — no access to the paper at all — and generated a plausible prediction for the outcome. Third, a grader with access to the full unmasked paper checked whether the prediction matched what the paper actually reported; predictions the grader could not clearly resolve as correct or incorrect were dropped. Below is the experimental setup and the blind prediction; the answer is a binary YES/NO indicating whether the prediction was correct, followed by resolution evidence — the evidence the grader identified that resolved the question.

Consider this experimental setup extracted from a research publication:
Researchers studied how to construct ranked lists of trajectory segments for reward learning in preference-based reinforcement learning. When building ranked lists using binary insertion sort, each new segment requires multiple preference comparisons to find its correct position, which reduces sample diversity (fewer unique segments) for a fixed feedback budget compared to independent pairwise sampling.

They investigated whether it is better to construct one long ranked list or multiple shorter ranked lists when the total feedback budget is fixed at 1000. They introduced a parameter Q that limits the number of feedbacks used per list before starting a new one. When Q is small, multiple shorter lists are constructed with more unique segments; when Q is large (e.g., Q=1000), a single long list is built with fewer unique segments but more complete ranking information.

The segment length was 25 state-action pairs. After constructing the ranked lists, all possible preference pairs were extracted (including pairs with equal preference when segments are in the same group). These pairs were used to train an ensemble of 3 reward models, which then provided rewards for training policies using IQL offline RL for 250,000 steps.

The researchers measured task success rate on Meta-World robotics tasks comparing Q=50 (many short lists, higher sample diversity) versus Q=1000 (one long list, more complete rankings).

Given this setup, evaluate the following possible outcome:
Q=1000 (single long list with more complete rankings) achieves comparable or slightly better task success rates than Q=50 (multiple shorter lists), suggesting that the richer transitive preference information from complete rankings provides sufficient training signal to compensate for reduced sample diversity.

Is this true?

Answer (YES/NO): YES